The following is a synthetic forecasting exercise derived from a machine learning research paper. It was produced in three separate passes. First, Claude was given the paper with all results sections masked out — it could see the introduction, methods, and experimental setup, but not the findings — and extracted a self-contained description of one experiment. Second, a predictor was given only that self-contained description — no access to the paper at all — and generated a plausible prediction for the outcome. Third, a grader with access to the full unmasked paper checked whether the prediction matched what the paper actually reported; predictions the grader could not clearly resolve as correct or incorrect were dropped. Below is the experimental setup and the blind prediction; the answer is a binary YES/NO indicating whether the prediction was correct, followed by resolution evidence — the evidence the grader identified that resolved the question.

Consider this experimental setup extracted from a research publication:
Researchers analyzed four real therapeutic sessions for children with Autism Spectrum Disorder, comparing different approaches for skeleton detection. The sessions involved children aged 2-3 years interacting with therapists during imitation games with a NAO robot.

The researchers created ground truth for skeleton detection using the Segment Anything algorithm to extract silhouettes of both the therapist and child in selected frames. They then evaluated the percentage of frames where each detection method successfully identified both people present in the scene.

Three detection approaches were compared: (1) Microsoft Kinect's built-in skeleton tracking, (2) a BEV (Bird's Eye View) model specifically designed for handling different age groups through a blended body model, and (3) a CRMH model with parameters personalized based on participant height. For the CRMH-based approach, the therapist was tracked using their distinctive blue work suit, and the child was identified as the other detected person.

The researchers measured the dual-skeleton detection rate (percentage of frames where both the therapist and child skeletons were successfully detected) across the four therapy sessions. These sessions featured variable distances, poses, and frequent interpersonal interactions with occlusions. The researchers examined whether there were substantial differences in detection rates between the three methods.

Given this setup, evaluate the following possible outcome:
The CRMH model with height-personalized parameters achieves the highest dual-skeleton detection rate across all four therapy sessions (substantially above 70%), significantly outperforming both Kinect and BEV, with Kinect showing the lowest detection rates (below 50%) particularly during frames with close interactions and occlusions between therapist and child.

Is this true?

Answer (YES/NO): NO